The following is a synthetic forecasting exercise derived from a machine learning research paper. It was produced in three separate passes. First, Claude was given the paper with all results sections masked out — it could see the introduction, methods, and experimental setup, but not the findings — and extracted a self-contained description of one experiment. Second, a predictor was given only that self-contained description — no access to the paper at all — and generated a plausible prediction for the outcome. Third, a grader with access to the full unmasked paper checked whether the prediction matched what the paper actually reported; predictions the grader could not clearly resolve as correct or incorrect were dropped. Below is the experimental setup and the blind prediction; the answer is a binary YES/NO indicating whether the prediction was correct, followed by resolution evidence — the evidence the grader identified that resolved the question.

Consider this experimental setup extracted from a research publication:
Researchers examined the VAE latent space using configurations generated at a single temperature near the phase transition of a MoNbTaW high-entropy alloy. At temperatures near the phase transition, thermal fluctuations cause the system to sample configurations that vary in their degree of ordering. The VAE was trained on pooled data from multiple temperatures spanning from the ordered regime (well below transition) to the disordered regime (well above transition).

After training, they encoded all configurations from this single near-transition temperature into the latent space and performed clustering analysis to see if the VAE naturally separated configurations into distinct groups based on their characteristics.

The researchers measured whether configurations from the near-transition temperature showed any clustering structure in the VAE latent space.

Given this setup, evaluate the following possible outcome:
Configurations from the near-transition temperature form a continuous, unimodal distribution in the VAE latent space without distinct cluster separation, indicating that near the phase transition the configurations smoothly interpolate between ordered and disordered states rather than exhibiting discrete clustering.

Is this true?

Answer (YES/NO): NO